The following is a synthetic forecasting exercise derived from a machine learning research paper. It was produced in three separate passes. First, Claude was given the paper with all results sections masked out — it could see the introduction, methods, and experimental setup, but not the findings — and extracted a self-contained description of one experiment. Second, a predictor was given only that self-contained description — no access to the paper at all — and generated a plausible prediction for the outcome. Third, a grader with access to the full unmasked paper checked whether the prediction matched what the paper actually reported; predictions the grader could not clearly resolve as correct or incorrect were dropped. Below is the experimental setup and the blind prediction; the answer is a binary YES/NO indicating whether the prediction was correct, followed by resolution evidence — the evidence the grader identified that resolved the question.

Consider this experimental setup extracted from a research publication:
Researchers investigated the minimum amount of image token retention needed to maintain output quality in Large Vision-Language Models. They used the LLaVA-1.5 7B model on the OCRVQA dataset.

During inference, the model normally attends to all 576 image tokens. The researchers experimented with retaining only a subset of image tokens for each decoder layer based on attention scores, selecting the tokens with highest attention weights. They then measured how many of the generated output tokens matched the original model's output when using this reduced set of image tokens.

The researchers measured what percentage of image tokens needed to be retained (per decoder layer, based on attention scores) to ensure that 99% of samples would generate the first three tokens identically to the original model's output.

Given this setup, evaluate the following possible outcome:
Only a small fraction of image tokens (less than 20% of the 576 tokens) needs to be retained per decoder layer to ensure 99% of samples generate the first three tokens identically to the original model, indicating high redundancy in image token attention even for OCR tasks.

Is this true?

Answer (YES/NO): NO